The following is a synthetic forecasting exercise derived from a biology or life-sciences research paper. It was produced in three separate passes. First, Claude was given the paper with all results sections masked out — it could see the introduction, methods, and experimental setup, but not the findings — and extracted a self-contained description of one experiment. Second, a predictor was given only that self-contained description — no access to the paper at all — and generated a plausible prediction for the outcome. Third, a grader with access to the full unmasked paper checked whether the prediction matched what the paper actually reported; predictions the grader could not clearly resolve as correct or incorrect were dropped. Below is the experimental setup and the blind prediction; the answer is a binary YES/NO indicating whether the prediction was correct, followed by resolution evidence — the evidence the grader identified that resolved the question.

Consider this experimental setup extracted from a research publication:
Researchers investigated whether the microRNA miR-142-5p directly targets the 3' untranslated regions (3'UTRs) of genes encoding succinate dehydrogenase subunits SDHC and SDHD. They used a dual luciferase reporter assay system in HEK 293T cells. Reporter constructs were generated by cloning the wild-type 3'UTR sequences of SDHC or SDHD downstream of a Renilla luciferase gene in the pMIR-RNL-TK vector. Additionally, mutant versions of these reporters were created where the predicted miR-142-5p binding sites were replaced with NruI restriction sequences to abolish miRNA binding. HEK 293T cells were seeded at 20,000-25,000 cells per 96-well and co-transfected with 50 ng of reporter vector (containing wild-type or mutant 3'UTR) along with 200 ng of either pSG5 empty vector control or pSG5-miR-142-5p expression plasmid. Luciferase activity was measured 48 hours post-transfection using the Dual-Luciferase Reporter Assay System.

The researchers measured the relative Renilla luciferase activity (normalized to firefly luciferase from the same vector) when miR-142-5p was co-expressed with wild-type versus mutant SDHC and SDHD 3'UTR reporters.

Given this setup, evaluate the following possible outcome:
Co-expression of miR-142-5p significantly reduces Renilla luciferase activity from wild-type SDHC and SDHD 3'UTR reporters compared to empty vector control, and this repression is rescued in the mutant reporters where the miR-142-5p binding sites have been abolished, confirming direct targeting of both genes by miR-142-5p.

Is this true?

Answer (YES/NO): YES